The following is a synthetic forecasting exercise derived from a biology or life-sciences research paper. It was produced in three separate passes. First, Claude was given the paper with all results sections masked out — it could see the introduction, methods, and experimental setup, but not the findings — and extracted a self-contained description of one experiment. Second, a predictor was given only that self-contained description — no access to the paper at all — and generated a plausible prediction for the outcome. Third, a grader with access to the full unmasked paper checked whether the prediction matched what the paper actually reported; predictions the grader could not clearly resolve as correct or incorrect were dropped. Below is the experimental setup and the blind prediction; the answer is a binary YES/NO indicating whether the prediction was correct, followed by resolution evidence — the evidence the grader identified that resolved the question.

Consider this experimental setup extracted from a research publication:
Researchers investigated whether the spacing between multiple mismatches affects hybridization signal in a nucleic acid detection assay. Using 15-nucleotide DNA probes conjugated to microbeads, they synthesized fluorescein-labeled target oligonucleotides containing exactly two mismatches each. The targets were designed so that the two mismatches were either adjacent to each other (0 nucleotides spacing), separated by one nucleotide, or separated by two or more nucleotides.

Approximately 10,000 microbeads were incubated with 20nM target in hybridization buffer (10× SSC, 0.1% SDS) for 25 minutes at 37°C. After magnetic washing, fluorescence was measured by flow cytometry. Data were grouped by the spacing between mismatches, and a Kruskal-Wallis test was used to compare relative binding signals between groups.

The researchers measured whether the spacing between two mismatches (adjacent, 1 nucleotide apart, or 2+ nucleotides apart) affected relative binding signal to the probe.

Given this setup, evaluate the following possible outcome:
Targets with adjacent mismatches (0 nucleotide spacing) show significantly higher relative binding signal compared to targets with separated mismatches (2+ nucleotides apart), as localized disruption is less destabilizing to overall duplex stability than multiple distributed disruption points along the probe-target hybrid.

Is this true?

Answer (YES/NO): NO